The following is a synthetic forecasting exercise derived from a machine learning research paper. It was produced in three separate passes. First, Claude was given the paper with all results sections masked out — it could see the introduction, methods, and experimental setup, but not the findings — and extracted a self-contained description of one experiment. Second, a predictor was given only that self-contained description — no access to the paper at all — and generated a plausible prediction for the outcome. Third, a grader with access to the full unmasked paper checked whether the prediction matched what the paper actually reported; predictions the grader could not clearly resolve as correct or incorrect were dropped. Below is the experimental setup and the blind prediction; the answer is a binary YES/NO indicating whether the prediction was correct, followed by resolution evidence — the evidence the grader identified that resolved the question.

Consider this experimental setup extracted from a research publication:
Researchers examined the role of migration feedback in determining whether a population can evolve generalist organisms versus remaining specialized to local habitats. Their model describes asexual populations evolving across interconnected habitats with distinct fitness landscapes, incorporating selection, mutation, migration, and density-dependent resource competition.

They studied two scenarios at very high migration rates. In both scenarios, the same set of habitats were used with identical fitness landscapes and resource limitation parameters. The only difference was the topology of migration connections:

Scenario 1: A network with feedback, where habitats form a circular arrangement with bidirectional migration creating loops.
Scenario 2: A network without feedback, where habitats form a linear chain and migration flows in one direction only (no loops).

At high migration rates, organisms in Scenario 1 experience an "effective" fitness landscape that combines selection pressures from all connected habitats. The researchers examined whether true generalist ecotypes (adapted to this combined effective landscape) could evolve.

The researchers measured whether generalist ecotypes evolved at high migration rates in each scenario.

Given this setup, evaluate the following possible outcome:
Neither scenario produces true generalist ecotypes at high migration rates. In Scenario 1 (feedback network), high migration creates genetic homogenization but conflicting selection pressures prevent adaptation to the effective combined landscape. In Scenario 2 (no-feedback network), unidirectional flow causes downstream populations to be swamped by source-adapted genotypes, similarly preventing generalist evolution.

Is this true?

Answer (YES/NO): NO